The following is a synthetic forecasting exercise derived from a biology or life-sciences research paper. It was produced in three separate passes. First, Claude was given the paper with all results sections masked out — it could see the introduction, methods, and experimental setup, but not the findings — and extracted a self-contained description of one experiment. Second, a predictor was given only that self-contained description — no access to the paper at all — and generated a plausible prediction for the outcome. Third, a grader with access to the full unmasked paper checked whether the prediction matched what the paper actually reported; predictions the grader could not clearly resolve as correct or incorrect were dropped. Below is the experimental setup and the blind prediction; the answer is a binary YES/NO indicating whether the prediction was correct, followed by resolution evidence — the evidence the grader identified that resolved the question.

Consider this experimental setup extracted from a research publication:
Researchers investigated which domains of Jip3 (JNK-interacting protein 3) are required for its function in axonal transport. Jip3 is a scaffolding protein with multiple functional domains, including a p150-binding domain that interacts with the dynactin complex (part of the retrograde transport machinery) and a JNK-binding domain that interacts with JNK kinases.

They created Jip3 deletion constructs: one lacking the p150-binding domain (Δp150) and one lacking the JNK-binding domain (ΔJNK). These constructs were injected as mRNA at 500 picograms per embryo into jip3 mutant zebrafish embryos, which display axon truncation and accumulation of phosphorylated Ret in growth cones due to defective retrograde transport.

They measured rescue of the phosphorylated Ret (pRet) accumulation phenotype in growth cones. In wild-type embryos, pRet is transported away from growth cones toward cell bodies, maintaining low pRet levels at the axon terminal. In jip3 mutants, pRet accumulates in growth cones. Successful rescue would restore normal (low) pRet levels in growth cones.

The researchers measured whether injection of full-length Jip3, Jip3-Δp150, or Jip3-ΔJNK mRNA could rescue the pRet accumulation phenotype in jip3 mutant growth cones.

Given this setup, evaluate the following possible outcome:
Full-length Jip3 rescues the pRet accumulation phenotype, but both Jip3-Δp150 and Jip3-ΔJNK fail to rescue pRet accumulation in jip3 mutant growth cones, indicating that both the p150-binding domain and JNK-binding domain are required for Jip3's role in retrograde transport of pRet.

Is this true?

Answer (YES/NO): NO